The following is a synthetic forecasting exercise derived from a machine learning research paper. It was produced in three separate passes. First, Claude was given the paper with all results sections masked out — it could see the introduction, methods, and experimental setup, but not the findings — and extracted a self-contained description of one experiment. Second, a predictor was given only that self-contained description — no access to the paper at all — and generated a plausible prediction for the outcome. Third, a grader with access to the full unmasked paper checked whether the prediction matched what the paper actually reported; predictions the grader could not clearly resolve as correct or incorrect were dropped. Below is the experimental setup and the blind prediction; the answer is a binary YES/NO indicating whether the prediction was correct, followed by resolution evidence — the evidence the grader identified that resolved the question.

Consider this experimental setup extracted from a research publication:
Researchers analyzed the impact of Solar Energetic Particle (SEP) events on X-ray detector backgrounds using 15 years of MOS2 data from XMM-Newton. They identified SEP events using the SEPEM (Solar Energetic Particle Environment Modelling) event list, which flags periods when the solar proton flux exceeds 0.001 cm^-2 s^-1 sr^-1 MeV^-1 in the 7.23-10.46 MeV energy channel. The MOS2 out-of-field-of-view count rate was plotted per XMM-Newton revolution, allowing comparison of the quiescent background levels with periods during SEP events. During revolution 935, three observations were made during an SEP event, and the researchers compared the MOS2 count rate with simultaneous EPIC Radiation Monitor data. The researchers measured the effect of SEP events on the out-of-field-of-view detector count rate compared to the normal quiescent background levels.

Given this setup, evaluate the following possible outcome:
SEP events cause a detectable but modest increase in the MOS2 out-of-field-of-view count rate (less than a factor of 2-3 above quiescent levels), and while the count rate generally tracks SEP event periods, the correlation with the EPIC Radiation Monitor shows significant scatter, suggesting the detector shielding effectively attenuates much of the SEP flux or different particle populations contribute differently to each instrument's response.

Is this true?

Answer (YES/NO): YES